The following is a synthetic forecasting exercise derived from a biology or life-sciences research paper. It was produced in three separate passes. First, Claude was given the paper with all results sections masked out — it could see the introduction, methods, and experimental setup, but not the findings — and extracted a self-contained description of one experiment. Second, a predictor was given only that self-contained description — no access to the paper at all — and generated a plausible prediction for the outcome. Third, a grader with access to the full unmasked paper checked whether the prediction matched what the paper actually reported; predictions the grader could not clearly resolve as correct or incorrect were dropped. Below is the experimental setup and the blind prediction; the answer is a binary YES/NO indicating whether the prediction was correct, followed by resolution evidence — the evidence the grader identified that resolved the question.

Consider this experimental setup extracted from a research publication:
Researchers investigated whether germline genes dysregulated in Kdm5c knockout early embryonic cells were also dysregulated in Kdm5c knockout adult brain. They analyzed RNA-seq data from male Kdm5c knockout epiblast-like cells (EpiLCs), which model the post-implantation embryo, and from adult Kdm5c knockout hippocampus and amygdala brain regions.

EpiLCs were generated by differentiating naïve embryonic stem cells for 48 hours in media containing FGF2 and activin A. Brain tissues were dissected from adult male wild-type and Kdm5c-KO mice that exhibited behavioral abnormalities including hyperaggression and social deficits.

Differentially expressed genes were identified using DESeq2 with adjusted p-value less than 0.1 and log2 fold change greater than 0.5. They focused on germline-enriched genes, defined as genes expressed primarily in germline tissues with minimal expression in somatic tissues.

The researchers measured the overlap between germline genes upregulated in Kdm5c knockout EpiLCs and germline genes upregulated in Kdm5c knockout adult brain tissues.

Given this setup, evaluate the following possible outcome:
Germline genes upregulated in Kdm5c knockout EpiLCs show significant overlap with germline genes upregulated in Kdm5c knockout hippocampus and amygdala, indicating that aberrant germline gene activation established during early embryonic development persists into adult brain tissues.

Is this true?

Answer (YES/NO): NO